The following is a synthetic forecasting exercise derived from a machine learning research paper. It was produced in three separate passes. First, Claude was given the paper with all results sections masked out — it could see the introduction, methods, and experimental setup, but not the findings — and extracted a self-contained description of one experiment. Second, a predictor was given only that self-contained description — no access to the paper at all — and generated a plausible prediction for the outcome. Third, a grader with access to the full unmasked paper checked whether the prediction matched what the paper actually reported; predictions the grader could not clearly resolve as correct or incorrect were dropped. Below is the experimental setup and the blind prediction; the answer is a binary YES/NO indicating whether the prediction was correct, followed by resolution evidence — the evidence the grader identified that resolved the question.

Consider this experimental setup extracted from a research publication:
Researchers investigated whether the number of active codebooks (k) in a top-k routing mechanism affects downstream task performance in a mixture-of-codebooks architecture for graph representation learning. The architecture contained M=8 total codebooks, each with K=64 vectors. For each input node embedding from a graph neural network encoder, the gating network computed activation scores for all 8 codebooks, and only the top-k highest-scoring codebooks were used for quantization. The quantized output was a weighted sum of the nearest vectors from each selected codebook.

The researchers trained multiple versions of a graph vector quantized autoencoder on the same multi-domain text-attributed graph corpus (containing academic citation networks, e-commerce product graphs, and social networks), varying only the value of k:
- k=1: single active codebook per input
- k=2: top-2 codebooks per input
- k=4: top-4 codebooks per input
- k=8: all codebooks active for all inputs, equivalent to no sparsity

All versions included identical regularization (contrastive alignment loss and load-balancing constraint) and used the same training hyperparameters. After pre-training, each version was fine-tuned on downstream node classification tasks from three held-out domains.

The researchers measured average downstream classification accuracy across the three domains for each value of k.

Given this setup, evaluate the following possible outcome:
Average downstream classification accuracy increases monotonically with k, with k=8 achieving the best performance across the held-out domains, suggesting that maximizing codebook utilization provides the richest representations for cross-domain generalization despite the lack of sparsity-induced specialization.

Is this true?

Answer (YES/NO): NO